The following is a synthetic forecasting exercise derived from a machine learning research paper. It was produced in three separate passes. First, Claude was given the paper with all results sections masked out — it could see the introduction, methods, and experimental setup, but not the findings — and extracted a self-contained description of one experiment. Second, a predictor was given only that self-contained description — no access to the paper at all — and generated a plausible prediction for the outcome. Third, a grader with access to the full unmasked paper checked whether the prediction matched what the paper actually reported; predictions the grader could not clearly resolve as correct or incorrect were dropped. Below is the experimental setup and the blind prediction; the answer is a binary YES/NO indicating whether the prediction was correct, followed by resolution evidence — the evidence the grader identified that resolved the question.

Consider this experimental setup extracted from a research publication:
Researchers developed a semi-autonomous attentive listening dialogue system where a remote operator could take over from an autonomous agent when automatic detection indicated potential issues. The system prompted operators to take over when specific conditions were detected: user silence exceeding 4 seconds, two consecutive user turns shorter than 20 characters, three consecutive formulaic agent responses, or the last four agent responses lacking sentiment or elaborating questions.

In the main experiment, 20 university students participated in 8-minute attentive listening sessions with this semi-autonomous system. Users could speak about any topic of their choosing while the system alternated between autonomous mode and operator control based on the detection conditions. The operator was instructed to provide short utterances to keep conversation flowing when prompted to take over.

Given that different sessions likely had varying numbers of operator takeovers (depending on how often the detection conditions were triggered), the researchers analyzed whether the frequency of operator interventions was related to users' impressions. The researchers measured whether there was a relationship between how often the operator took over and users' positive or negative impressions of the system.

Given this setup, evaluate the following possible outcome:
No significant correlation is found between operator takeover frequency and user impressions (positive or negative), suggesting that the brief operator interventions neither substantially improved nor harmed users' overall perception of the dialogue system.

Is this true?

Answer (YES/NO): YES